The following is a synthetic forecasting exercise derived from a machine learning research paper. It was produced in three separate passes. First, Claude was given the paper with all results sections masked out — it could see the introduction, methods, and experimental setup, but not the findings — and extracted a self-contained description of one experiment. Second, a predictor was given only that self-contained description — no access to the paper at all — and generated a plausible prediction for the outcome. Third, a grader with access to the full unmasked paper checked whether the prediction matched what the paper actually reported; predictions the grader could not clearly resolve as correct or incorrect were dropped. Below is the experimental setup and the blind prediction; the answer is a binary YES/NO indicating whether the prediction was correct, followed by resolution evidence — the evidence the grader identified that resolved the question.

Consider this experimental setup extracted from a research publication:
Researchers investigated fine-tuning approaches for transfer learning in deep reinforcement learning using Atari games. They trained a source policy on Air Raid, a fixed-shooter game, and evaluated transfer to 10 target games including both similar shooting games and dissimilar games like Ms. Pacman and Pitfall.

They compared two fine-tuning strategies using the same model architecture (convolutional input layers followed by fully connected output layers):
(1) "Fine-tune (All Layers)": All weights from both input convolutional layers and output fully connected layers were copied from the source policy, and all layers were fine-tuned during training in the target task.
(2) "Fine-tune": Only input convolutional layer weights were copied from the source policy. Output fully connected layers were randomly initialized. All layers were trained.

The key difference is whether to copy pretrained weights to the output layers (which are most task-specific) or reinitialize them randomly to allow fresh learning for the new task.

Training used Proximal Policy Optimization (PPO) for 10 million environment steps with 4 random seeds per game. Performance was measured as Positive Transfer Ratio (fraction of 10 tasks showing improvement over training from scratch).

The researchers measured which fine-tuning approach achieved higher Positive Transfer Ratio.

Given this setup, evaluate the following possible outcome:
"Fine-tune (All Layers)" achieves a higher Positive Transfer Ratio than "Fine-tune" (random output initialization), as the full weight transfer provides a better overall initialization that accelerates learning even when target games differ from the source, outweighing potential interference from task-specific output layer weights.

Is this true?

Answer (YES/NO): NO